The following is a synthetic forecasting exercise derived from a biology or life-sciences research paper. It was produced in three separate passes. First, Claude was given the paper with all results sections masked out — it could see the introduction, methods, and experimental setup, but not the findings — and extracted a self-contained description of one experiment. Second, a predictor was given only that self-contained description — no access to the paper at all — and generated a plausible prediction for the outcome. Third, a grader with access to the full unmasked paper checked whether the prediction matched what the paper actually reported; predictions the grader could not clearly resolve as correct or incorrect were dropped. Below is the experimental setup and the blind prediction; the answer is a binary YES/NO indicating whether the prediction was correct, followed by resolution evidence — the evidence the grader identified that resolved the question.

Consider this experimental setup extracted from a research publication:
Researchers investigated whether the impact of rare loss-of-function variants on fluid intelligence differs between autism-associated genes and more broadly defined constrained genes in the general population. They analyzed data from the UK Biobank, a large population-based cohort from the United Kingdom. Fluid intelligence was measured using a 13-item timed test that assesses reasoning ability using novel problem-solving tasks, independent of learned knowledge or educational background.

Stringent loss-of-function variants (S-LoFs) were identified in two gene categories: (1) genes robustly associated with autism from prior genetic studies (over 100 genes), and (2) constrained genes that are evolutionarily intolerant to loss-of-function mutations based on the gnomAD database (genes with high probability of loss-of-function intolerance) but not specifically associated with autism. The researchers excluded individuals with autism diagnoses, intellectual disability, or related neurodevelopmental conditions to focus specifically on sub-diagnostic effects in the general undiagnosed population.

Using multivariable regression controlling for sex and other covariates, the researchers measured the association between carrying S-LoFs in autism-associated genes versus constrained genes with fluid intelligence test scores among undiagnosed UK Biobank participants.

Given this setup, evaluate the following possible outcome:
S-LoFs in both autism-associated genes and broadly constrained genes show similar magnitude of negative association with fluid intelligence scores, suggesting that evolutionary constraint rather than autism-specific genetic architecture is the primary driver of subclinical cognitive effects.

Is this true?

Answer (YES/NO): NO